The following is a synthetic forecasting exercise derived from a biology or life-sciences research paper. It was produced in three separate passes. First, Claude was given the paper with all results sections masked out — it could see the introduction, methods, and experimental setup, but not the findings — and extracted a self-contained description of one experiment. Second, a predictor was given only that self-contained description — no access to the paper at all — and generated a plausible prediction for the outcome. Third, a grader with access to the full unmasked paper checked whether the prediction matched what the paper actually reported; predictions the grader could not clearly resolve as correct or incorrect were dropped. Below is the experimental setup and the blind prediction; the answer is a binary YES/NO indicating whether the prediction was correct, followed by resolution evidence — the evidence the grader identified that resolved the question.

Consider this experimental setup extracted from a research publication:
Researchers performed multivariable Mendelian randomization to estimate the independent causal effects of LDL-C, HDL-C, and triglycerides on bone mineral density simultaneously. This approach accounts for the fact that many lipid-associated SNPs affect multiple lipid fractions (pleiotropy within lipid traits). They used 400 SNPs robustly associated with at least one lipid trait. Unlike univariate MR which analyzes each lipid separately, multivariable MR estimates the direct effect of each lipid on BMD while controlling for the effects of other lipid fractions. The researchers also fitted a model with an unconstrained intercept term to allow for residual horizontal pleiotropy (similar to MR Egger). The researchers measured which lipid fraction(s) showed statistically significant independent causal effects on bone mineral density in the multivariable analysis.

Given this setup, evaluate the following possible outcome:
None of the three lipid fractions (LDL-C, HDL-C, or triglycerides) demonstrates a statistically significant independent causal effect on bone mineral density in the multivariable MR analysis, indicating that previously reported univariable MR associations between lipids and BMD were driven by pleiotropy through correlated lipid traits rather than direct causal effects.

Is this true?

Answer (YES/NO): NO